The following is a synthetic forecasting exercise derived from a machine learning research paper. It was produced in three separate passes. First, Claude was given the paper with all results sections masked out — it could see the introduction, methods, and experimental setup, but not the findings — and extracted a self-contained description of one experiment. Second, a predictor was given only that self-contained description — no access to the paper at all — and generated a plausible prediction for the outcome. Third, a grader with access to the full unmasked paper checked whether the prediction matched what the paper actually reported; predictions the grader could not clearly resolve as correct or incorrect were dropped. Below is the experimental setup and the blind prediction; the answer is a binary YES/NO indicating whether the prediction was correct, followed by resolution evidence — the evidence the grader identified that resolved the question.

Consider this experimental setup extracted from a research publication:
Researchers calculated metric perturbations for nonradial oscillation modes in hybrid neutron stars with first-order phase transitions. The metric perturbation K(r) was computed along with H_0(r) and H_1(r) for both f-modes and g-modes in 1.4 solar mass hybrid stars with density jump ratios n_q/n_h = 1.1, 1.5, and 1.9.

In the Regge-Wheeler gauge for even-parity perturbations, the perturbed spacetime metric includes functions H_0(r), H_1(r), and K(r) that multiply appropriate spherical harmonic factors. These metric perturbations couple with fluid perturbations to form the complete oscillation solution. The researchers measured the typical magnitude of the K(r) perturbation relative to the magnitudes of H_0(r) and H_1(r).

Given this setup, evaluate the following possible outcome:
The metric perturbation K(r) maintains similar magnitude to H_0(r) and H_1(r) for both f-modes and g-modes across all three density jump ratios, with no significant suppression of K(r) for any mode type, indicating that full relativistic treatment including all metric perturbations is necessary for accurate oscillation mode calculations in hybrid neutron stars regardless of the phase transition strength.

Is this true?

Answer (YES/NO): NO